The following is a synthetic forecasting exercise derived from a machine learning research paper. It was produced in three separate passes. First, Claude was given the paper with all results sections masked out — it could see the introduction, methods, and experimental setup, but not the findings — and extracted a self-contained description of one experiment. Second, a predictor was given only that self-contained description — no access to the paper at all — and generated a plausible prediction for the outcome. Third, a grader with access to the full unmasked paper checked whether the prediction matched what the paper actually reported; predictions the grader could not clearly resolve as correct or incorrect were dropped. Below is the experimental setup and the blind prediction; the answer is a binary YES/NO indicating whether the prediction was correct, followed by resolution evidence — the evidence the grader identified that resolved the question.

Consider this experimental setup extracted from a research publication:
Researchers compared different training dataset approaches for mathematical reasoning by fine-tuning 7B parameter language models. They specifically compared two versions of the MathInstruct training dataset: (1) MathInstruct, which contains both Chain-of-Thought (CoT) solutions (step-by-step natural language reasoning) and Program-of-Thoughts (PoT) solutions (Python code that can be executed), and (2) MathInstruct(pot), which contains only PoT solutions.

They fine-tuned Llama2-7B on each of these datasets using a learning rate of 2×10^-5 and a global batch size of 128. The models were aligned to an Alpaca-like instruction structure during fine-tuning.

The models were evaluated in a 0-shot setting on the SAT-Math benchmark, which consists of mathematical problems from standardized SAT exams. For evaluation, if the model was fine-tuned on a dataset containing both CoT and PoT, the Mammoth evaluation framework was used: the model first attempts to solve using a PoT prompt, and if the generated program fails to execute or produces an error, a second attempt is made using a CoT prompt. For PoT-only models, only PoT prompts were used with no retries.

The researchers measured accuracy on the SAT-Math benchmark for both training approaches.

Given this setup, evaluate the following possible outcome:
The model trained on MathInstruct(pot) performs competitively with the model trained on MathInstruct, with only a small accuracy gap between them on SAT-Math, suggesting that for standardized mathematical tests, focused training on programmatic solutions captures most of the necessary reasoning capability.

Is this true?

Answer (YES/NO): NO